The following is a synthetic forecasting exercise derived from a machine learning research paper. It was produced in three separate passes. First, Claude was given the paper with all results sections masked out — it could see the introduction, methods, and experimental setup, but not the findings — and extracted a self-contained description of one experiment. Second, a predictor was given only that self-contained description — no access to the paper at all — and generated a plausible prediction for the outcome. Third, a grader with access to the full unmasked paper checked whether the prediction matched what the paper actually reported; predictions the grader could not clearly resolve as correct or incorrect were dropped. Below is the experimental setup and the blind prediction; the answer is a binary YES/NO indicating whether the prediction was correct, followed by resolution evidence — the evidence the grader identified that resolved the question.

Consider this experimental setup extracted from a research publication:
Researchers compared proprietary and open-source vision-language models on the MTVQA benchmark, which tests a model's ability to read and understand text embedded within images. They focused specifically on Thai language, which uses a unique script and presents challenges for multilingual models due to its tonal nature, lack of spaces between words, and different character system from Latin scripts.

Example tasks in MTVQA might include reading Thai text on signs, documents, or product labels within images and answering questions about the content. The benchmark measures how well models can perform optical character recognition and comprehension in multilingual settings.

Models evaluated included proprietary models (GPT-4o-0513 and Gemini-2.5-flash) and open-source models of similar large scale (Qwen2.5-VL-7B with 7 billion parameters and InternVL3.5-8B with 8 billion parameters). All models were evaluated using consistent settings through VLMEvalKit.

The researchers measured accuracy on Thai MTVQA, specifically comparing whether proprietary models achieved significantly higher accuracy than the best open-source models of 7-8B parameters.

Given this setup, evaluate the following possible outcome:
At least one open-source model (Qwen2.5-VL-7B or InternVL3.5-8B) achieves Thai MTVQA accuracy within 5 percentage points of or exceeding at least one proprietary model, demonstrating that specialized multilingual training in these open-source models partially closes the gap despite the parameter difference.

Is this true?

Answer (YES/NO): NO